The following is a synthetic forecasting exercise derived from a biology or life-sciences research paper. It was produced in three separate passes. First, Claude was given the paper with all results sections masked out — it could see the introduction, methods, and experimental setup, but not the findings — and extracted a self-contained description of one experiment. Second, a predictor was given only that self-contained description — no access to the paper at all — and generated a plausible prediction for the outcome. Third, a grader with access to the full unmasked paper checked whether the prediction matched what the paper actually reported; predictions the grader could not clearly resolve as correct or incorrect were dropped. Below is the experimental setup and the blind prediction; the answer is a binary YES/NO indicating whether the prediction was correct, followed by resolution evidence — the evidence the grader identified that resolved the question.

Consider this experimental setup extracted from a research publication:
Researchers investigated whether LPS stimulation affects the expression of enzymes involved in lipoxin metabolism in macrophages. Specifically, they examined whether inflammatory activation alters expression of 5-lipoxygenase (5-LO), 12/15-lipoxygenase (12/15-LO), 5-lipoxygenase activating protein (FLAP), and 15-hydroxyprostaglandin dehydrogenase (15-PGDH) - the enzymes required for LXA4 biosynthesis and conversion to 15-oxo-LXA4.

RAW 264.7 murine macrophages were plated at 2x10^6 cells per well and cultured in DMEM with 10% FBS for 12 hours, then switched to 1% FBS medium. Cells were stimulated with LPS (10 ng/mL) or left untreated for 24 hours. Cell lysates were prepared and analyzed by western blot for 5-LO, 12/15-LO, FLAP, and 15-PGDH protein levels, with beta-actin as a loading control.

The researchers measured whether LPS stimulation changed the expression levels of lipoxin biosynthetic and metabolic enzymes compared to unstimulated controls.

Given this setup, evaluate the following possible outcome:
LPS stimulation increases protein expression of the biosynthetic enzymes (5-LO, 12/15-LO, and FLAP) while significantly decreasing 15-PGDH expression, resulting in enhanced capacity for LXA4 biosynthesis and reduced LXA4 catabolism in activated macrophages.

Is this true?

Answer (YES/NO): NO